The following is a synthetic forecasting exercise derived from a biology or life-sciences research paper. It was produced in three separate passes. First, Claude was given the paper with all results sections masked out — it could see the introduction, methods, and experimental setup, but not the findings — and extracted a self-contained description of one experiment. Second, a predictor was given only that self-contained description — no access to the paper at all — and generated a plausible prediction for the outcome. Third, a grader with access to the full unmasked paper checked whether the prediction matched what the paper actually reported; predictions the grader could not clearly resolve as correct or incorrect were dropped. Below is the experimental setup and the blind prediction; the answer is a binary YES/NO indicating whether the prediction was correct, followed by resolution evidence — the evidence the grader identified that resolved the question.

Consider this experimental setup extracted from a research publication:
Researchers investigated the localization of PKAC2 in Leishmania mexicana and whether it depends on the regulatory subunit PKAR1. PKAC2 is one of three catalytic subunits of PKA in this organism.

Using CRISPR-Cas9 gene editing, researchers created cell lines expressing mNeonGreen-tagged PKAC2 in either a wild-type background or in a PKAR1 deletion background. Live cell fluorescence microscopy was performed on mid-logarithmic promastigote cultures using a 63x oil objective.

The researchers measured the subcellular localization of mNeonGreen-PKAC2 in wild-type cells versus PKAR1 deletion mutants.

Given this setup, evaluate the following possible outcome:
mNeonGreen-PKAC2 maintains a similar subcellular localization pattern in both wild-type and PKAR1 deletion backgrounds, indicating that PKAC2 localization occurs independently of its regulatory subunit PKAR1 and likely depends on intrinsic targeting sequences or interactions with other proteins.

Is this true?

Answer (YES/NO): NO